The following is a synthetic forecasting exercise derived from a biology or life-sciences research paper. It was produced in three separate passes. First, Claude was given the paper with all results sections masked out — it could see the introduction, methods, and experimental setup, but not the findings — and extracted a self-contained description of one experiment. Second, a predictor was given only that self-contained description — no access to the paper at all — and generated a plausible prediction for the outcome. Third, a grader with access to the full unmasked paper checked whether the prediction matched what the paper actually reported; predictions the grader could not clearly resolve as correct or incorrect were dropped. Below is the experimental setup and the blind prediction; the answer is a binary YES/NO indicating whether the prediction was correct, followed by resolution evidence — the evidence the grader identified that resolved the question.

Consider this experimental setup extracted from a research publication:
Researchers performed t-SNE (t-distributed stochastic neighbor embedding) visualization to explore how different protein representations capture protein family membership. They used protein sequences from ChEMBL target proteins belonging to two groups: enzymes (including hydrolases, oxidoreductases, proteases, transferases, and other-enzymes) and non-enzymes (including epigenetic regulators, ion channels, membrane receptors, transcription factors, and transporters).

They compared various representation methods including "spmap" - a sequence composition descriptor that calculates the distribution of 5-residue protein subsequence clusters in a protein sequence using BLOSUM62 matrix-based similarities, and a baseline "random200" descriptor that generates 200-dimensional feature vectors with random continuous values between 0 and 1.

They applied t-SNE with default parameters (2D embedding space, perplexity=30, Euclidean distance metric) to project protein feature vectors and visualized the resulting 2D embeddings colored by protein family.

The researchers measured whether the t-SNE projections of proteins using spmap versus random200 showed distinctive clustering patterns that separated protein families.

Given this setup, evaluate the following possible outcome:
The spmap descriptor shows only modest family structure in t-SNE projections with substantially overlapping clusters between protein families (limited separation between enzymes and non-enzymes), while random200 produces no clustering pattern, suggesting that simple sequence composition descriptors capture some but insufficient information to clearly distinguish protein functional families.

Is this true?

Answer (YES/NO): NO